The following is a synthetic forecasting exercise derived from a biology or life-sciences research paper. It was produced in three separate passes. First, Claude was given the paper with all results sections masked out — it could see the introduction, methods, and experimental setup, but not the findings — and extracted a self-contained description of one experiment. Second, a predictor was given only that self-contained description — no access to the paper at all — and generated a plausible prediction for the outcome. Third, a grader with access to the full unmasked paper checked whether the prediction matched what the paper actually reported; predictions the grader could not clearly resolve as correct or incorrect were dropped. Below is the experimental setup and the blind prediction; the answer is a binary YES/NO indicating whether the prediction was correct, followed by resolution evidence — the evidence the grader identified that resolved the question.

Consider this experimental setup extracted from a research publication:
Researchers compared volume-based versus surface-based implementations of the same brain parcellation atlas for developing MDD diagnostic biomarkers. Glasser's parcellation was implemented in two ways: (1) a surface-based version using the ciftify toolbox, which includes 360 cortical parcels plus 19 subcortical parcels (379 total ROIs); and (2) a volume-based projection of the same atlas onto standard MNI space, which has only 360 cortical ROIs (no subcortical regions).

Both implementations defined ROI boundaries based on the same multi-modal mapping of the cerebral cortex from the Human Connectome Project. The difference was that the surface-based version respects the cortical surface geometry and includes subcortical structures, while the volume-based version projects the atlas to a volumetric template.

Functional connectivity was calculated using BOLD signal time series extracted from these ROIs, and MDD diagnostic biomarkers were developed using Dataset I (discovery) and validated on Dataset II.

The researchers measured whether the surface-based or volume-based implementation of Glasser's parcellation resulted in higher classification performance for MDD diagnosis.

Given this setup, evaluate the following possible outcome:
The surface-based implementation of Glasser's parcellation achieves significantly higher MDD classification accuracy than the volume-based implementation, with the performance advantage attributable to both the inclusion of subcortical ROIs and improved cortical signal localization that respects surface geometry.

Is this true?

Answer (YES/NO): NO